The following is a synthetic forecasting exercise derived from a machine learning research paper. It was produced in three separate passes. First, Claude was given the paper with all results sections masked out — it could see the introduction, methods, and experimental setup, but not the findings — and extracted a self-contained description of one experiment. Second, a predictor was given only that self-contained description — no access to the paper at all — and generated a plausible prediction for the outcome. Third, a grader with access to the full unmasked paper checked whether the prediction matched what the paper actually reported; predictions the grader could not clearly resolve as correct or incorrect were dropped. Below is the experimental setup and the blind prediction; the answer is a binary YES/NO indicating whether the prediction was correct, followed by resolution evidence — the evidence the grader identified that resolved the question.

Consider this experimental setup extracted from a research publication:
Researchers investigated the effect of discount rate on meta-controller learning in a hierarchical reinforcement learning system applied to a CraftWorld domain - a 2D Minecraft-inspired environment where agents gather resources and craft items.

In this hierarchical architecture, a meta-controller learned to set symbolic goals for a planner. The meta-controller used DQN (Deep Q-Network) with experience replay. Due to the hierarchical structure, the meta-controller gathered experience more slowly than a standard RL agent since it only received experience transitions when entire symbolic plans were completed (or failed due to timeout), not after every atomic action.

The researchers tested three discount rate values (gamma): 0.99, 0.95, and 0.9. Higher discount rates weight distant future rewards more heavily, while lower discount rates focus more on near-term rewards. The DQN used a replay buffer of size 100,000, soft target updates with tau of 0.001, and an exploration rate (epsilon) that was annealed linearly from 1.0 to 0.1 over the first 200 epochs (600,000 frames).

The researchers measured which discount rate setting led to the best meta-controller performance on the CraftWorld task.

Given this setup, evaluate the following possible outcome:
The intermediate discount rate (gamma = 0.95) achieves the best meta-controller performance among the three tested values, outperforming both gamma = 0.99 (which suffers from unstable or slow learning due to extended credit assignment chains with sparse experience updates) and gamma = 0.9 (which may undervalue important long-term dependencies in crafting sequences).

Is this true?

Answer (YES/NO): YES